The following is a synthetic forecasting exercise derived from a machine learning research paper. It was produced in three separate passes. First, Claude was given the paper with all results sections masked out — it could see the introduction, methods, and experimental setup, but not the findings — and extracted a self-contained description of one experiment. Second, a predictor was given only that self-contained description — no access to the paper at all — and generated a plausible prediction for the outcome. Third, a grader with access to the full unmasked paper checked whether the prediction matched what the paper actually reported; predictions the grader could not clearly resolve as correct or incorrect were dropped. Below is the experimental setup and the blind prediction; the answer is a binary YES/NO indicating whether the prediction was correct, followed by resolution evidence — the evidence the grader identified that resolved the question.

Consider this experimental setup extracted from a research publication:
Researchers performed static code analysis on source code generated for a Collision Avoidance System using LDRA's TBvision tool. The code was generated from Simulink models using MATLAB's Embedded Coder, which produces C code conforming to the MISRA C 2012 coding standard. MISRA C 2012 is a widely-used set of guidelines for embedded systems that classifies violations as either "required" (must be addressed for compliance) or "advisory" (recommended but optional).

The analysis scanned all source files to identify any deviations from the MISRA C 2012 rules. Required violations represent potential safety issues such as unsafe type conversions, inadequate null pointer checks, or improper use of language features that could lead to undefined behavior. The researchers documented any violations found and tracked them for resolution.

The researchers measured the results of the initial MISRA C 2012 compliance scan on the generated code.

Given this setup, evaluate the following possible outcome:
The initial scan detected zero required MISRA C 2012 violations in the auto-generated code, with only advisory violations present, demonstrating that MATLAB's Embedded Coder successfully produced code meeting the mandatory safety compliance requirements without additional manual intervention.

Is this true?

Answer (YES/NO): NO